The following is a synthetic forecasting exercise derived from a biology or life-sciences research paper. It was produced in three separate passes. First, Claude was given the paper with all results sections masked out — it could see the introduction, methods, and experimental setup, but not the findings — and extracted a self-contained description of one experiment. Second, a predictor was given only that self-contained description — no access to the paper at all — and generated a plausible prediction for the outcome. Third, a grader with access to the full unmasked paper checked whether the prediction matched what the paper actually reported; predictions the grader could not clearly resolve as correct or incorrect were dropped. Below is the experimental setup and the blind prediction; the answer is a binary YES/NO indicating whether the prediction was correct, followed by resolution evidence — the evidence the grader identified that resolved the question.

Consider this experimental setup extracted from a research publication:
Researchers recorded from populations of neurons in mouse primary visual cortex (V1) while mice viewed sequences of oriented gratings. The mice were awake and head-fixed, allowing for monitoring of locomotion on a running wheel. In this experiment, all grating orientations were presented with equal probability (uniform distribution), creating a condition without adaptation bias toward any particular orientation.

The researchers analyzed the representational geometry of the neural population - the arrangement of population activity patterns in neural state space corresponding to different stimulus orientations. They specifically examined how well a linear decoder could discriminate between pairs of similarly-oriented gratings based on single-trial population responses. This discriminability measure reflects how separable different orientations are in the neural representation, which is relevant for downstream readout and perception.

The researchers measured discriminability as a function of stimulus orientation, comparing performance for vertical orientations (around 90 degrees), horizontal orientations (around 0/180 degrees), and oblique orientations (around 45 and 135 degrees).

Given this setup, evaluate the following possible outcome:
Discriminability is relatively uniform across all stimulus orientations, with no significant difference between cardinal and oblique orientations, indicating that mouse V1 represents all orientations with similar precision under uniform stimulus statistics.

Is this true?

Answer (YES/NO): NO